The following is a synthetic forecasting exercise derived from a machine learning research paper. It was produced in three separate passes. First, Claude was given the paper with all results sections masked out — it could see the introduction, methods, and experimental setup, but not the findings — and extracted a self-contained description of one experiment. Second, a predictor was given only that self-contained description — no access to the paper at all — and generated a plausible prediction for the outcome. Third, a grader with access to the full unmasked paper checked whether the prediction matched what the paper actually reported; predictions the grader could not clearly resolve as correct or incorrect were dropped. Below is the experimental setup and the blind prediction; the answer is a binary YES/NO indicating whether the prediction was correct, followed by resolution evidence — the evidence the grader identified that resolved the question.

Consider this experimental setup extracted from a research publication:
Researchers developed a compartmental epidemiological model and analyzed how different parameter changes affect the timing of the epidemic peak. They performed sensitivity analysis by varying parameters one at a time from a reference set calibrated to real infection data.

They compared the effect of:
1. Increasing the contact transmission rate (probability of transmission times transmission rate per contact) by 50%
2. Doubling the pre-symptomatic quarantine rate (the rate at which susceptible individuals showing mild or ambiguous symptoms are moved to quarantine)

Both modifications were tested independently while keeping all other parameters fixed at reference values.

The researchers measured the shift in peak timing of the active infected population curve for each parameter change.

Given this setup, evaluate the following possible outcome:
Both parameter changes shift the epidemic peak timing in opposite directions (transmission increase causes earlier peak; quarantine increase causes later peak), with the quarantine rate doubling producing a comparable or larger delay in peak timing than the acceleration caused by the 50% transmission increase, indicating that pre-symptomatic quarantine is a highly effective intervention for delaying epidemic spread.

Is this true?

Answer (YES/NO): NO